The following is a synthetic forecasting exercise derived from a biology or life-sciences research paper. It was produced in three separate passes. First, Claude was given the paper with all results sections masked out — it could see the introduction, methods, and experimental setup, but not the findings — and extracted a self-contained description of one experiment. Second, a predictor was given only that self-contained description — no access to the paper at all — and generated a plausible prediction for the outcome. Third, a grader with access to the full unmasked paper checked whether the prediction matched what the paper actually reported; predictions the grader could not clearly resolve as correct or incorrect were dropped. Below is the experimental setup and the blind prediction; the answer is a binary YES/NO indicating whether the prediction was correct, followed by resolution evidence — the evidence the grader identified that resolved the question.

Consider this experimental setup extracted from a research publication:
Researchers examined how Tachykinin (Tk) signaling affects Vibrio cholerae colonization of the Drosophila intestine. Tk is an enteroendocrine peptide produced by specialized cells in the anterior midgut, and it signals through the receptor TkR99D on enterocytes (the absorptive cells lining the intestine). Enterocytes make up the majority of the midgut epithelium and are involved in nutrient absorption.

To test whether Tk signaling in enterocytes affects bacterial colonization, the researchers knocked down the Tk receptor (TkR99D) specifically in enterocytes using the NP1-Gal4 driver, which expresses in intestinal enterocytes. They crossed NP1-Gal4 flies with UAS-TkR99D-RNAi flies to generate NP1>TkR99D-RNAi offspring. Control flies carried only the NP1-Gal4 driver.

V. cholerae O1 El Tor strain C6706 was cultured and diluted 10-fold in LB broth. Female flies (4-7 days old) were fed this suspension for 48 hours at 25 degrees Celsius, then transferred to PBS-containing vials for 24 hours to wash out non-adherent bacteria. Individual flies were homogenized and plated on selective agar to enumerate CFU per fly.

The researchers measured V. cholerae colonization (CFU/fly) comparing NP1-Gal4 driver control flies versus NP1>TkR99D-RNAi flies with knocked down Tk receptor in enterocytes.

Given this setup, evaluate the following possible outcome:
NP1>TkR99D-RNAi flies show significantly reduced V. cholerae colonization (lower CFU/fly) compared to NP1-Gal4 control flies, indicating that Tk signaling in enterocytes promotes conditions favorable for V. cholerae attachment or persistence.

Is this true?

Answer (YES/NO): NO